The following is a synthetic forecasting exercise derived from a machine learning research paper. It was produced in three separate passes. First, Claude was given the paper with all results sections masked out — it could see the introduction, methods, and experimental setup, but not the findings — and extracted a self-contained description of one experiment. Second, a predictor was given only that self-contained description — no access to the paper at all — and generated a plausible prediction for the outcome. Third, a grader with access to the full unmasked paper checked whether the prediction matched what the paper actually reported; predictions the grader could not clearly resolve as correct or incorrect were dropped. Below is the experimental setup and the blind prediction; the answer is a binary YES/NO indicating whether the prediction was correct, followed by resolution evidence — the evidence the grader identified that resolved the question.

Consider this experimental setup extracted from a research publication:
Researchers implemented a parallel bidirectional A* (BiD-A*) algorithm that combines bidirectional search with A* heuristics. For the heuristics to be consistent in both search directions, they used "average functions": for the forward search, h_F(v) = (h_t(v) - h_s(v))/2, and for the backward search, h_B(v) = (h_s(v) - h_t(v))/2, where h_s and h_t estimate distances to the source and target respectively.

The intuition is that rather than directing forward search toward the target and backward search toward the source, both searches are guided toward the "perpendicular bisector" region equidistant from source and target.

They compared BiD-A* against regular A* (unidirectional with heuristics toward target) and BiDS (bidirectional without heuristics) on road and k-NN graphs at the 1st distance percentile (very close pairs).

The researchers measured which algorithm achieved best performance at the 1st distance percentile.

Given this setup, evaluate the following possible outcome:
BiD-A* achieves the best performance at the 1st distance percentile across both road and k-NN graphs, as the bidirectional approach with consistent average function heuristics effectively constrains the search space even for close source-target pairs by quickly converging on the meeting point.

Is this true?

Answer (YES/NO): NO